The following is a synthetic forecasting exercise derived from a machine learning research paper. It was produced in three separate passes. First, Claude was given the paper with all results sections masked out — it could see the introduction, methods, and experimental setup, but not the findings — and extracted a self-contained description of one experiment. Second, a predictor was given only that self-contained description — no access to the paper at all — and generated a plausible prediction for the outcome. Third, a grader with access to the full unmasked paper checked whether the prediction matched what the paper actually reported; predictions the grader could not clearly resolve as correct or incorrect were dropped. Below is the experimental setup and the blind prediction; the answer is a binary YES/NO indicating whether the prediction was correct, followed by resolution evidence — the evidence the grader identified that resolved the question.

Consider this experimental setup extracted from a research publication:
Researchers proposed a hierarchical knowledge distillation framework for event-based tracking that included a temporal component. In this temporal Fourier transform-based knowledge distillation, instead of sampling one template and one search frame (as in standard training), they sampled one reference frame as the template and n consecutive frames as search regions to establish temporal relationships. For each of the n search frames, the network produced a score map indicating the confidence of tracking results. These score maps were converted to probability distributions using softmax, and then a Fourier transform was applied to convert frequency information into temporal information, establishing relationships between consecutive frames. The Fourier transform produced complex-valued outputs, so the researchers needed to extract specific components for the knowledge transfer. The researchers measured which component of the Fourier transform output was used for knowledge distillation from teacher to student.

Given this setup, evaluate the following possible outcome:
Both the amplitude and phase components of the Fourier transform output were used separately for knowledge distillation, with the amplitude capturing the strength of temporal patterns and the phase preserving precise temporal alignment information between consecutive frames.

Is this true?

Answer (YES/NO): NO